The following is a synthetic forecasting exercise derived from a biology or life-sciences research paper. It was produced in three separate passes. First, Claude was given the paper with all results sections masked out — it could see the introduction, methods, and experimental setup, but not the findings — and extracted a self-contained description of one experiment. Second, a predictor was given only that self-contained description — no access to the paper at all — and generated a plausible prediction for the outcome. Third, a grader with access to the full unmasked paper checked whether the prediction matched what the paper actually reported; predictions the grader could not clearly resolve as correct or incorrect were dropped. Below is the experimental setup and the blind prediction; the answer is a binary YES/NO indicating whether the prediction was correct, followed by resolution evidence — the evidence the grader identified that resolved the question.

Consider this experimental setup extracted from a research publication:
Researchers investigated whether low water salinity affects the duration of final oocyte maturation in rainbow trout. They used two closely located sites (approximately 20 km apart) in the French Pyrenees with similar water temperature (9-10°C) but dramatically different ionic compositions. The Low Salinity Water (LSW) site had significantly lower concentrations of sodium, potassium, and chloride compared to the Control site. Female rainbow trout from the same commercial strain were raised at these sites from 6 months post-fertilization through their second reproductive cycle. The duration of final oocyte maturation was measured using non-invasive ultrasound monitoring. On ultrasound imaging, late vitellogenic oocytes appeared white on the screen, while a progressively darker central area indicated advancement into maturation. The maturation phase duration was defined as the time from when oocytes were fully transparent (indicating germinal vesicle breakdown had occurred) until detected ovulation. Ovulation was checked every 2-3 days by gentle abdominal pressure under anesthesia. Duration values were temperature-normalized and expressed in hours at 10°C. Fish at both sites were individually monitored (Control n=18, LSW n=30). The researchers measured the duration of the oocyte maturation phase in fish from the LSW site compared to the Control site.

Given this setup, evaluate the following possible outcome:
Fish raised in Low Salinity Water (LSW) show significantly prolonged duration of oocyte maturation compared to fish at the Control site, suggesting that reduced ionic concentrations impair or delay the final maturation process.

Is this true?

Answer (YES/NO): YES